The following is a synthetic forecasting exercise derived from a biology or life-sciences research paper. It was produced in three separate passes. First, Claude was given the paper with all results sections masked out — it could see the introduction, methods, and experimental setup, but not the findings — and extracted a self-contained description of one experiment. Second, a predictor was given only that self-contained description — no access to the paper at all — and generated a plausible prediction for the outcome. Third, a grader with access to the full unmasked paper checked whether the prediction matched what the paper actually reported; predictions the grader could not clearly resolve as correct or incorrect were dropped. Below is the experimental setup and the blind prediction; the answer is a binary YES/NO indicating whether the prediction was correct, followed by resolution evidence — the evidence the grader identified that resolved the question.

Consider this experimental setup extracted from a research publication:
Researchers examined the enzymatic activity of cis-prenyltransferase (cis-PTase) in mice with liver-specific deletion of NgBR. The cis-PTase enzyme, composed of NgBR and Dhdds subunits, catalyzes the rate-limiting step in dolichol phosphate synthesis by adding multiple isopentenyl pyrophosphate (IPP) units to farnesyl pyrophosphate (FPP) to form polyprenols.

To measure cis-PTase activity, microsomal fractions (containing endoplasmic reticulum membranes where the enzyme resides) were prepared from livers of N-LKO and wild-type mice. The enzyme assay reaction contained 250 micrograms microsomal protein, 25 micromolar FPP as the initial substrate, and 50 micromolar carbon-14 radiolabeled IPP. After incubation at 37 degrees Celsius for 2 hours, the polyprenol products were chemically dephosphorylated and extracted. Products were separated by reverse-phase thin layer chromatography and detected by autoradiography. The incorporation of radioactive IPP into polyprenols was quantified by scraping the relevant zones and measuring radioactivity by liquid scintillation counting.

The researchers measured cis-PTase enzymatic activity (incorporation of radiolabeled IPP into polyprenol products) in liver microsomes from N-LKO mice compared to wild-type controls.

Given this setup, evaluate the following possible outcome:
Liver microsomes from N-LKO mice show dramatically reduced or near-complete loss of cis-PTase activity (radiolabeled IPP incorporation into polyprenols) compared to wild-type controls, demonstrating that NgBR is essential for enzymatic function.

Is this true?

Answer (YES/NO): YES